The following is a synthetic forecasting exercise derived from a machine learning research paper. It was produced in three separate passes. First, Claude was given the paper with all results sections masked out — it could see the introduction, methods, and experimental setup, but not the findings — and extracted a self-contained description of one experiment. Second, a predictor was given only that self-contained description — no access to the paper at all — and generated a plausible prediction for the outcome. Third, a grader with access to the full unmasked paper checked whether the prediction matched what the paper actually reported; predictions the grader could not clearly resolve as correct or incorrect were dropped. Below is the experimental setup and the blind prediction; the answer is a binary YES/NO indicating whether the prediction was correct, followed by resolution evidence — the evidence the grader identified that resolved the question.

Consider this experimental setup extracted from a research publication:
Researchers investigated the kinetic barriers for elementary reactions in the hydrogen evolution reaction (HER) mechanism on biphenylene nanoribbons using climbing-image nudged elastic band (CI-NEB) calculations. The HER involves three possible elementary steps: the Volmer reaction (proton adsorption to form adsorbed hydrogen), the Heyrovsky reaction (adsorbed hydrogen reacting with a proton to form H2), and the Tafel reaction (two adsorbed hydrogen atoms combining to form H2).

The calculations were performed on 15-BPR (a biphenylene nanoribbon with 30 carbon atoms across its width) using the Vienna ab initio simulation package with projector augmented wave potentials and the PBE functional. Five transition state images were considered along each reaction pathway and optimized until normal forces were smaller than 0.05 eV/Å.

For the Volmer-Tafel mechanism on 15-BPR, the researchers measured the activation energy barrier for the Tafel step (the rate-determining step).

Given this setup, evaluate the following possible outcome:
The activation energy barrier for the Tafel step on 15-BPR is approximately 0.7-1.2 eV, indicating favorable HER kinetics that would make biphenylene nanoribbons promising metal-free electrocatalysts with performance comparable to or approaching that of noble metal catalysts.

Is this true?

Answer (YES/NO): NO